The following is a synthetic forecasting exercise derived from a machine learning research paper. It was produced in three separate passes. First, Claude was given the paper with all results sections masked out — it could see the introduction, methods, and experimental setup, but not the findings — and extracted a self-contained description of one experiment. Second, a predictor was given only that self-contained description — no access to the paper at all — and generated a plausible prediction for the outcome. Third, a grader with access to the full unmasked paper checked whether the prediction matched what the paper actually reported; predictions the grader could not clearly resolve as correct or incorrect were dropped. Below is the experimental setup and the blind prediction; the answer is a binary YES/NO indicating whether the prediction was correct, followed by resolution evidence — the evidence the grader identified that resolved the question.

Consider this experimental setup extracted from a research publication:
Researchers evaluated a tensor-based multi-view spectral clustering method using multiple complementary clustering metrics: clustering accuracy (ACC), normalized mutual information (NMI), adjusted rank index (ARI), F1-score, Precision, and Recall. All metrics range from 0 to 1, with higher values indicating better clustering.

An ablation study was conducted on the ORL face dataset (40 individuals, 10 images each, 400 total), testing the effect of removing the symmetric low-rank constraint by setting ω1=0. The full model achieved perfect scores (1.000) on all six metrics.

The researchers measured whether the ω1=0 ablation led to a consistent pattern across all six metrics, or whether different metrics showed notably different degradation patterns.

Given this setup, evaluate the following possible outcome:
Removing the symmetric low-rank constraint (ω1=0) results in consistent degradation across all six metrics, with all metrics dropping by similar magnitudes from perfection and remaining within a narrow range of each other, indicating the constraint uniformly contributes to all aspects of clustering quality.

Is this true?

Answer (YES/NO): NO